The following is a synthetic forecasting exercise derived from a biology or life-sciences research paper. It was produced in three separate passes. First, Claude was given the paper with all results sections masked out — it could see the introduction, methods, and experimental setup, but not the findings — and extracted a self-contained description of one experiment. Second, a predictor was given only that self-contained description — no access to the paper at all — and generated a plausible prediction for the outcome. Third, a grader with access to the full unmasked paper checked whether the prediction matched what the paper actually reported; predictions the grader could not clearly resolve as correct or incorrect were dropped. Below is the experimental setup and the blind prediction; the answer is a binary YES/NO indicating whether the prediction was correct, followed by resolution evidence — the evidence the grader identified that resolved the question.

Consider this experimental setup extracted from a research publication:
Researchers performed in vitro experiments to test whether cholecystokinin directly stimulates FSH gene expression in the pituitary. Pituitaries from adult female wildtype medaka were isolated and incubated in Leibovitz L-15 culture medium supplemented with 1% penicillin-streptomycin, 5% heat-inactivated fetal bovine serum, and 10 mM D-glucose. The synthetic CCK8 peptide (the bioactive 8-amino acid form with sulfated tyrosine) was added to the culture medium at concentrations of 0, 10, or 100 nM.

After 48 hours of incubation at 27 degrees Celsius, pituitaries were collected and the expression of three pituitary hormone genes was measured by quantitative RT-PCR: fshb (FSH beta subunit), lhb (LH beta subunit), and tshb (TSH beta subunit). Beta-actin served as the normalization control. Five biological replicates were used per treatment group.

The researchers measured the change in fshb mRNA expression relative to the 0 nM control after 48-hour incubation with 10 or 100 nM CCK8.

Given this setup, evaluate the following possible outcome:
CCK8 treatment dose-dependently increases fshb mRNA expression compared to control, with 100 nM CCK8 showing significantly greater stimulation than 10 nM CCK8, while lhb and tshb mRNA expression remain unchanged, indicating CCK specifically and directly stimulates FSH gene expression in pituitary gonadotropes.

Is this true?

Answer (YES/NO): NO